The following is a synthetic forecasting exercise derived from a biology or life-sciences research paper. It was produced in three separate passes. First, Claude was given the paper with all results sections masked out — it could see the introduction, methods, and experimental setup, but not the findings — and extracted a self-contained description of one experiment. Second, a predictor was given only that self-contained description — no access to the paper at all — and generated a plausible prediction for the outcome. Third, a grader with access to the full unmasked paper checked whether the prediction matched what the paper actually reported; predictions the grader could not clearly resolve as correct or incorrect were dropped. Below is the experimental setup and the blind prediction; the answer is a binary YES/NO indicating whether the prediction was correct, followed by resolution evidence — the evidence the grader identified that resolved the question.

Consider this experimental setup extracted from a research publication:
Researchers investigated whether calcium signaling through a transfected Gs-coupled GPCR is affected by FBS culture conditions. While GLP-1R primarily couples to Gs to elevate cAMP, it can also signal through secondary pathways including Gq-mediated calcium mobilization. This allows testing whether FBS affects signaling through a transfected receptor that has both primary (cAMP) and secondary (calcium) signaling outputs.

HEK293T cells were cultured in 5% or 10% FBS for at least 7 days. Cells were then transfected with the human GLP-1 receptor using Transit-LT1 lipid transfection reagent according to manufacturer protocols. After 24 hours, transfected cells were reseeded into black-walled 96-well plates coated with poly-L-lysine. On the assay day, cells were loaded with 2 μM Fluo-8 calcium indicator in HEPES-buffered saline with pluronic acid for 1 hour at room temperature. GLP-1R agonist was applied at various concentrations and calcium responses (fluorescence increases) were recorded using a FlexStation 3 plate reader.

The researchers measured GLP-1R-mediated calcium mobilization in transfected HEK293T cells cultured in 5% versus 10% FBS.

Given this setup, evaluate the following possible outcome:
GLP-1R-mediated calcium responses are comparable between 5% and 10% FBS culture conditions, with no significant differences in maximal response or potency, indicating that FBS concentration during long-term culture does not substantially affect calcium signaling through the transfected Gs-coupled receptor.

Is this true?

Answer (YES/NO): YES